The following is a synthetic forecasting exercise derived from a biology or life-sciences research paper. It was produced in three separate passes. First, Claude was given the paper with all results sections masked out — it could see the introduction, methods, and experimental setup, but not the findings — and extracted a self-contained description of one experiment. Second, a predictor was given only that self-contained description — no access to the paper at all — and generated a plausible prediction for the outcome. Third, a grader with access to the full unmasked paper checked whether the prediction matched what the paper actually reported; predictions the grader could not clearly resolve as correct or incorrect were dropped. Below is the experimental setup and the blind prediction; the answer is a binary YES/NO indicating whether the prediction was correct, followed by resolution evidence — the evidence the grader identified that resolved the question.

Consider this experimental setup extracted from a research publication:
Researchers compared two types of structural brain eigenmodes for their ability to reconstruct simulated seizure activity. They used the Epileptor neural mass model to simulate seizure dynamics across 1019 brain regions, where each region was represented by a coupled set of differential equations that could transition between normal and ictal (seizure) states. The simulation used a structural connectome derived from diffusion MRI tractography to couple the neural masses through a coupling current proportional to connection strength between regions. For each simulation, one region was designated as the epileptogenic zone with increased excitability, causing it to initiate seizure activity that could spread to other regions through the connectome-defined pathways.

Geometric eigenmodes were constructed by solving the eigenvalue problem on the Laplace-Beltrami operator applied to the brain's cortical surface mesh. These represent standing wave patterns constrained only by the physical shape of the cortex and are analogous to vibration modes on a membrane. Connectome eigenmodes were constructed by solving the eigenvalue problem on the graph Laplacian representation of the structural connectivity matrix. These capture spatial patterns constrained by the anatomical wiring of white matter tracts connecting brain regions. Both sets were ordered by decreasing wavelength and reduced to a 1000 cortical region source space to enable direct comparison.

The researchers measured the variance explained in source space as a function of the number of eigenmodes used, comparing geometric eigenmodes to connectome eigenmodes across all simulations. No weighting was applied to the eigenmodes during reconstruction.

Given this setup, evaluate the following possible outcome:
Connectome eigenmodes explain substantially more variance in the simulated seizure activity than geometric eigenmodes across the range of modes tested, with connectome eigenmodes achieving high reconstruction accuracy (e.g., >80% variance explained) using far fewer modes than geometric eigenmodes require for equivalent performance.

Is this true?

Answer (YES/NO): NO